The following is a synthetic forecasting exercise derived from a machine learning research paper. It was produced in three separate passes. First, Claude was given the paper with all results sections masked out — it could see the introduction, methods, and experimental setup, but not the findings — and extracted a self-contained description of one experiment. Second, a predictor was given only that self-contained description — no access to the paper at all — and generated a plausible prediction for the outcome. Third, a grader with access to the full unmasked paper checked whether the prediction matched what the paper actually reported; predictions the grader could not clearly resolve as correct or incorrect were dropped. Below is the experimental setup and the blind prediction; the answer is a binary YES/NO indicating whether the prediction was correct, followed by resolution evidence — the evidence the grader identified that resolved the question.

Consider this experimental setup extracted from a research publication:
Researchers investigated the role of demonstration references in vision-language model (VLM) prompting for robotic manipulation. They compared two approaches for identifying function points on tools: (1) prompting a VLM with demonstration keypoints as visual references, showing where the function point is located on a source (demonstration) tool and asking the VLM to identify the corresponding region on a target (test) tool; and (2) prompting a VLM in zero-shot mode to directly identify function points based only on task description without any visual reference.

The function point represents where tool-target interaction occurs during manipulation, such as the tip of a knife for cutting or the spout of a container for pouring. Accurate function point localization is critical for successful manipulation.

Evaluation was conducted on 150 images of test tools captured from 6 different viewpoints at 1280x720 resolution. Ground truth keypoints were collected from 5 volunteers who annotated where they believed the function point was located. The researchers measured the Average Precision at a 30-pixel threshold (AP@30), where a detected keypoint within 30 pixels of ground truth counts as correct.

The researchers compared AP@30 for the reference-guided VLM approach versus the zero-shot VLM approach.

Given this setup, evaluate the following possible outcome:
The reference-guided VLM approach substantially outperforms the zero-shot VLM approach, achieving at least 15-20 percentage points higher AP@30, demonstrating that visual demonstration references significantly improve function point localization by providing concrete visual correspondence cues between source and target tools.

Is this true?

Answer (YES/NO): YES